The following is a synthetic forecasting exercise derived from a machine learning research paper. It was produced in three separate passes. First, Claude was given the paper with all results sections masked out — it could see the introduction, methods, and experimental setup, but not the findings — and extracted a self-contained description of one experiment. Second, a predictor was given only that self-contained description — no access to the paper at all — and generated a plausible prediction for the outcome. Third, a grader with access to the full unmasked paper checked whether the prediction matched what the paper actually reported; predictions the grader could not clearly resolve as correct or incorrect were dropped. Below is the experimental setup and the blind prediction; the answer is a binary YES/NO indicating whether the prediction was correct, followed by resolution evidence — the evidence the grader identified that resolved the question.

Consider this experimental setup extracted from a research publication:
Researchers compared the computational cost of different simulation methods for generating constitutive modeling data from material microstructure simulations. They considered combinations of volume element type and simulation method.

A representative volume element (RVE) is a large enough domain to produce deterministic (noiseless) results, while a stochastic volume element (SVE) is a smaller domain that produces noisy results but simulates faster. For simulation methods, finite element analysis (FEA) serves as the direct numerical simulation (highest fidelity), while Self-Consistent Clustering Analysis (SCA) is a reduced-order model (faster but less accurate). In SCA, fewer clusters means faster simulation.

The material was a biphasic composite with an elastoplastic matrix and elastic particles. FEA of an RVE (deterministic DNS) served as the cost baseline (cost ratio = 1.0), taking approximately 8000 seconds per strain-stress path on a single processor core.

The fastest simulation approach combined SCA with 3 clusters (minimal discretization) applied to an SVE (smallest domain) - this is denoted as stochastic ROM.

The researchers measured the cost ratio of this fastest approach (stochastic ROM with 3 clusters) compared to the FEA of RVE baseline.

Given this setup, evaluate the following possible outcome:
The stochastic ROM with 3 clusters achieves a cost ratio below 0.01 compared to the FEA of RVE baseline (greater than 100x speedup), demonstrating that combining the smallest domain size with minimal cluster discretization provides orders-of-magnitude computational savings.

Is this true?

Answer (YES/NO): YES